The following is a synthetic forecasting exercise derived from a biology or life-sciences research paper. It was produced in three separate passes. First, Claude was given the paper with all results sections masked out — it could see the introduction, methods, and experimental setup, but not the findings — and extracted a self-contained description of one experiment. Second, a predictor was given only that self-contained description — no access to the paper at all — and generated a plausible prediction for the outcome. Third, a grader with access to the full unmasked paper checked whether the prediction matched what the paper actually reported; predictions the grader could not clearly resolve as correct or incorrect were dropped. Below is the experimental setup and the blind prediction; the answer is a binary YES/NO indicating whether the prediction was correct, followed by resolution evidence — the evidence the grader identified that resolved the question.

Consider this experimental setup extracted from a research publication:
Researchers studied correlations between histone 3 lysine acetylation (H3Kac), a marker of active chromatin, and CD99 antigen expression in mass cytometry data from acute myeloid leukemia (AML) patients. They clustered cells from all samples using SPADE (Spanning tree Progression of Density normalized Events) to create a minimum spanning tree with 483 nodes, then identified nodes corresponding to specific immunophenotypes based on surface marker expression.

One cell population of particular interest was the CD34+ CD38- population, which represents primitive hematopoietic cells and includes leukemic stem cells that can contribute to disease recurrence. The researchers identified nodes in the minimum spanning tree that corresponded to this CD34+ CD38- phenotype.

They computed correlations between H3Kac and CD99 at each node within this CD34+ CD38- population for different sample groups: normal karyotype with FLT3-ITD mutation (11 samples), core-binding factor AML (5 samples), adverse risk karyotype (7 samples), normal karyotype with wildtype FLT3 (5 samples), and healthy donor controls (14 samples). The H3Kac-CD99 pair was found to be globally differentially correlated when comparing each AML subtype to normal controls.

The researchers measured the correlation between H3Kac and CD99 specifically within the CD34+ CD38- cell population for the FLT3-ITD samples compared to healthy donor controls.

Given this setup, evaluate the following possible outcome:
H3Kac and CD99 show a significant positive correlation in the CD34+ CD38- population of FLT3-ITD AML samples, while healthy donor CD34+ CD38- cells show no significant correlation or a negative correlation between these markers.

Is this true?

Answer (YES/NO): YES